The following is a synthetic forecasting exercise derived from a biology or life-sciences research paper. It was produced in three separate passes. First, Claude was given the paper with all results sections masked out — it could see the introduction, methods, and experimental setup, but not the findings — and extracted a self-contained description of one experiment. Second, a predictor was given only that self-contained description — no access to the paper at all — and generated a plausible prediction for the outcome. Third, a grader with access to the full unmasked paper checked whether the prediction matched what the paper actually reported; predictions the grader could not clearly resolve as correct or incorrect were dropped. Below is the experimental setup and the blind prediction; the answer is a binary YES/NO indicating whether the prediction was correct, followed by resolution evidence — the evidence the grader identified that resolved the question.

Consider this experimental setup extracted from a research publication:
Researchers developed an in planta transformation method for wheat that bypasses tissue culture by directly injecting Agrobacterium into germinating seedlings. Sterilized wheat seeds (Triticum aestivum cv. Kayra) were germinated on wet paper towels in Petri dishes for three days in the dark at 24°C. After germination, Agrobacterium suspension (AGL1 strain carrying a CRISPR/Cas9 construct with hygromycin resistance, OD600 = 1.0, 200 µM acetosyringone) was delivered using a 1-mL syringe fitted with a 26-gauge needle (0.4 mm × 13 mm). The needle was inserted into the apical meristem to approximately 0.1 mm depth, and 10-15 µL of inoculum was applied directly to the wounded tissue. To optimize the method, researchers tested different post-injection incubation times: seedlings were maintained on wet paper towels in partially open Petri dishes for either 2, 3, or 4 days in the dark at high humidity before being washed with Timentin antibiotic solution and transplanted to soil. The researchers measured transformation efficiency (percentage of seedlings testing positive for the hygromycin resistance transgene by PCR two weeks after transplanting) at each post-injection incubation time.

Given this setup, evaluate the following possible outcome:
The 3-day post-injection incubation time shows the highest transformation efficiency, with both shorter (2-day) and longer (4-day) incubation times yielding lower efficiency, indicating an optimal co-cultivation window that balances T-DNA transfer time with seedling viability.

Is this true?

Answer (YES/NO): NO